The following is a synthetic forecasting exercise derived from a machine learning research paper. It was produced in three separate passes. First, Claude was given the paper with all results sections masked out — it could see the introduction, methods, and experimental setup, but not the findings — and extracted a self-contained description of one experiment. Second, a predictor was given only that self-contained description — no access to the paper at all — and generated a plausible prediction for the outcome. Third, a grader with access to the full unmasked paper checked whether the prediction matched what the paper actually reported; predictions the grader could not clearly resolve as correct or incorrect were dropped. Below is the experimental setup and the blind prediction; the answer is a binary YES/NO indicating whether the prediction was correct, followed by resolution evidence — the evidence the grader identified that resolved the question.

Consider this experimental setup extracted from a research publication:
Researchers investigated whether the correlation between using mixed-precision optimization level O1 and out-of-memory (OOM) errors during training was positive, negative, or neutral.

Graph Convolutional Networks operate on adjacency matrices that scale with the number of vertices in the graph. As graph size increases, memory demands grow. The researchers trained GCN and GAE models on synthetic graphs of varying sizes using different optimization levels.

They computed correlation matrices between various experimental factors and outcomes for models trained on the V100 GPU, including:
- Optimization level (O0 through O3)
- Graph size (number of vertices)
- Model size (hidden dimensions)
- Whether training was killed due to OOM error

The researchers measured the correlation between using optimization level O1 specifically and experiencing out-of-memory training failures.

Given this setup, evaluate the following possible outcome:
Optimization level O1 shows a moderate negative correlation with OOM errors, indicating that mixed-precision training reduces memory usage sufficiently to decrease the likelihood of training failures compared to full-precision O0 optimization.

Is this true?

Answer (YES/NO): NO